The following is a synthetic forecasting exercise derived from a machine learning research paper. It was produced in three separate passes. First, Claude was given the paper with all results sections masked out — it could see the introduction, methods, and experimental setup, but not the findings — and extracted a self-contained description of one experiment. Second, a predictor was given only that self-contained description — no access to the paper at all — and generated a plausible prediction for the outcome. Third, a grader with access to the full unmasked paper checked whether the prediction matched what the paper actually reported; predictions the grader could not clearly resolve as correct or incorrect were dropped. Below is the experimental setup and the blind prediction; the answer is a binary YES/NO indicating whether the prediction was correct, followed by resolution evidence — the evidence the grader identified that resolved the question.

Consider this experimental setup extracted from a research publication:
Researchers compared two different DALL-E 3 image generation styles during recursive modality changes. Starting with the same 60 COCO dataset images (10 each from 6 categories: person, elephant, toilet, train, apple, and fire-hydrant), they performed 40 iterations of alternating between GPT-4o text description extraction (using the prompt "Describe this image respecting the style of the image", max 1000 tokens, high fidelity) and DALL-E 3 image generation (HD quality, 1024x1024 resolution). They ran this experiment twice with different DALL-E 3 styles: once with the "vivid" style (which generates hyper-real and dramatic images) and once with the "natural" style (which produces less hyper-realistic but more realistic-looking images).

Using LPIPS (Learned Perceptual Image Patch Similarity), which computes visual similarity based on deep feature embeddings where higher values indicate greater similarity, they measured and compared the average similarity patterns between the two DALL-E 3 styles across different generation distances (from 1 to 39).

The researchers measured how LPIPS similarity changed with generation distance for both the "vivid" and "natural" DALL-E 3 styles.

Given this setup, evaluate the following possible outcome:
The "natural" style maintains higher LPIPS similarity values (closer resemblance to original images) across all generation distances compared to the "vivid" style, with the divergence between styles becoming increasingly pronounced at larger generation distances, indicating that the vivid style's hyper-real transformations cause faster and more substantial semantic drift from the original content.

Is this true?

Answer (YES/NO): NO